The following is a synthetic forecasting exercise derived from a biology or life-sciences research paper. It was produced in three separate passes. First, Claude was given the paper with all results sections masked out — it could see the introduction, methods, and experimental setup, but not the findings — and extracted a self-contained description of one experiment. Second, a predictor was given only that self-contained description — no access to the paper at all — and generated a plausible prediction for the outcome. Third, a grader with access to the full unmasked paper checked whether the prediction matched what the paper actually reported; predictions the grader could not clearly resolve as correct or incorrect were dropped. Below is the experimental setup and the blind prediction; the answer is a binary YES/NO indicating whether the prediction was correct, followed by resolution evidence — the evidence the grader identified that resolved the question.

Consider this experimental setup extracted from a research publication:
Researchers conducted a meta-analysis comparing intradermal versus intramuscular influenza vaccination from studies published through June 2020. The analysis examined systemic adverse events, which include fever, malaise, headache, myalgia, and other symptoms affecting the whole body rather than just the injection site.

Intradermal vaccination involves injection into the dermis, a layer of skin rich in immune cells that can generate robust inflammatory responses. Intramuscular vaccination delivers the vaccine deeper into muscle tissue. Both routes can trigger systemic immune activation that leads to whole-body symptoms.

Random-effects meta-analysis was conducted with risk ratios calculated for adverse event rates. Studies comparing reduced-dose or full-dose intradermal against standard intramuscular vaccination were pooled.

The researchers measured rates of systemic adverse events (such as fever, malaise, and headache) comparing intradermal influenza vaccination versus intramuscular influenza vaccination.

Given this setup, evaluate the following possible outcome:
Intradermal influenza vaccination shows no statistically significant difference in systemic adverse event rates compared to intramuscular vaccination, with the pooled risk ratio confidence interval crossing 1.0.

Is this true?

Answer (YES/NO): NO